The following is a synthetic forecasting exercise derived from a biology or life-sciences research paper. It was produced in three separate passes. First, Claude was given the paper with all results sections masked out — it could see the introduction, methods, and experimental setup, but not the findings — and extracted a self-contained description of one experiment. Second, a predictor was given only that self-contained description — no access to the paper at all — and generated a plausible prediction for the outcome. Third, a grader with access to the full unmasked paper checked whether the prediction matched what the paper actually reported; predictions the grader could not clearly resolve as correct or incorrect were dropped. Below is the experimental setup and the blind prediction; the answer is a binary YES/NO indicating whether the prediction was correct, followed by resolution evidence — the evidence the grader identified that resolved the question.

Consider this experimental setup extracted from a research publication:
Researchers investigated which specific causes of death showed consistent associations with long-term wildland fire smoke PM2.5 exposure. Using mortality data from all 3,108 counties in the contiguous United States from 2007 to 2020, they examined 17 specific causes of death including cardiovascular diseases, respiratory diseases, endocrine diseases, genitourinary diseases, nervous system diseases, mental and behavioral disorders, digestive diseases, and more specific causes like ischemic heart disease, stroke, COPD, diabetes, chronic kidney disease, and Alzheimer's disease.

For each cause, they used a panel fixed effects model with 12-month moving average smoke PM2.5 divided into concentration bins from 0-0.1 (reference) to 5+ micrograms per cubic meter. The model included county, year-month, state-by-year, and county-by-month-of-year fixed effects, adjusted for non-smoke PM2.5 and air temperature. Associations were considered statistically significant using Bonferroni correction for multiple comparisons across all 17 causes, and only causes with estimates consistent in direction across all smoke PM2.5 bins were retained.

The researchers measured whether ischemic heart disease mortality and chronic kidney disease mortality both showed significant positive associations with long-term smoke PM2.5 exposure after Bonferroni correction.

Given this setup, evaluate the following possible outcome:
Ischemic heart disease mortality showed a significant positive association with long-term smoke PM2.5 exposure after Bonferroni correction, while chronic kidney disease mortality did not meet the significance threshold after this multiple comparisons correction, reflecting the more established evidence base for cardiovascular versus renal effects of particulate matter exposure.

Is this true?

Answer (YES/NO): NO